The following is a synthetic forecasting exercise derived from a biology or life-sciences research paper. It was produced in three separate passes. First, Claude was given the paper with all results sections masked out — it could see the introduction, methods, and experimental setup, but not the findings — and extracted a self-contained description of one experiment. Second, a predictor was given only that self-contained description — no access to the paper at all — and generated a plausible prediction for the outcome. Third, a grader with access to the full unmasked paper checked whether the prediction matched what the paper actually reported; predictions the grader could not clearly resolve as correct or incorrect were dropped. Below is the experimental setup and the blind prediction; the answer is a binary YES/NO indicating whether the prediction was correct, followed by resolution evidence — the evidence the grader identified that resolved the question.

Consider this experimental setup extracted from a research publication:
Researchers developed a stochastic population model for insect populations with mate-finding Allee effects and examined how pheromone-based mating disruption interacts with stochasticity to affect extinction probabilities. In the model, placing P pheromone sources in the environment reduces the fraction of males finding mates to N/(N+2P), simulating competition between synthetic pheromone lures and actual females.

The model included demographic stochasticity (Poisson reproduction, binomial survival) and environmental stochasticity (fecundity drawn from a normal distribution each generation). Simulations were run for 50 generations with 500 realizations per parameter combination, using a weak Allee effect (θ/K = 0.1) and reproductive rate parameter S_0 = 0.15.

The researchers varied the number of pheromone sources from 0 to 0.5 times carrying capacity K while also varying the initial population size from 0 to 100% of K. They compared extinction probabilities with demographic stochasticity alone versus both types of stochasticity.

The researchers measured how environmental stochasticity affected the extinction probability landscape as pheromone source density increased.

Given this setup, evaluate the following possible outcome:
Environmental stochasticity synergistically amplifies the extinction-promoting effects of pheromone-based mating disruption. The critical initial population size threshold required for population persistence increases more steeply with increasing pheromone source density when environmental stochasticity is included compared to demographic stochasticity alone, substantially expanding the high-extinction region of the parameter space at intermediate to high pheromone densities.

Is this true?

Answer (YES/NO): NO